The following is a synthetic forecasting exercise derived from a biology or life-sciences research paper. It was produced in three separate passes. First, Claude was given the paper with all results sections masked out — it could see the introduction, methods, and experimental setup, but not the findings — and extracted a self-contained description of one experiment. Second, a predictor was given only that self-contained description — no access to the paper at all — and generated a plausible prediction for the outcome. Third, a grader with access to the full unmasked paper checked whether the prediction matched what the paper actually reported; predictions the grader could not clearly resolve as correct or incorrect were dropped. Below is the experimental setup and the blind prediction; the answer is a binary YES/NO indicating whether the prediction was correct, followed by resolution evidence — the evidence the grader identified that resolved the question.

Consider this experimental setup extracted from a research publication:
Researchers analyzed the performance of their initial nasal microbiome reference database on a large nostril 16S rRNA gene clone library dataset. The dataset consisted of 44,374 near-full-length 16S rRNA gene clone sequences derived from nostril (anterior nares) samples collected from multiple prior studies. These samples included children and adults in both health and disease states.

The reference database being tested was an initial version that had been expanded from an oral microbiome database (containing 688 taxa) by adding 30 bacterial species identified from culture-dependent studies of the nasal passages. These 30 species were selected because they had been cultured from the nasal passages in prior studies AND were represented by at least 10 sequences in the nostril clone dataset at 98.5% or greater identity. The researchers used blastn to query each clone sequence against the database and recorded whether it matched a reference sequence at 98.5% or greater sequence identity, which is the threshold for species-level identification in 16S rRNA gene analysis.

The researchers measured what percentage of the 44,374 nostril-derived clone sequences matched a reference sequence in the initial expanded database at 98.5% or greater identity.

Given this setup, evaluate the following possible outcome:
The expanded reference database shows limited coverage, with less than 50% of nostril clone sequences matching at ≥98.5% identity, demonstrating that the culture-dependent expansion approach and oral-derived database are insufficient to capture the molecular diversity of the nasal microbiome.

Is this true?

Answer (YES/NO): NO